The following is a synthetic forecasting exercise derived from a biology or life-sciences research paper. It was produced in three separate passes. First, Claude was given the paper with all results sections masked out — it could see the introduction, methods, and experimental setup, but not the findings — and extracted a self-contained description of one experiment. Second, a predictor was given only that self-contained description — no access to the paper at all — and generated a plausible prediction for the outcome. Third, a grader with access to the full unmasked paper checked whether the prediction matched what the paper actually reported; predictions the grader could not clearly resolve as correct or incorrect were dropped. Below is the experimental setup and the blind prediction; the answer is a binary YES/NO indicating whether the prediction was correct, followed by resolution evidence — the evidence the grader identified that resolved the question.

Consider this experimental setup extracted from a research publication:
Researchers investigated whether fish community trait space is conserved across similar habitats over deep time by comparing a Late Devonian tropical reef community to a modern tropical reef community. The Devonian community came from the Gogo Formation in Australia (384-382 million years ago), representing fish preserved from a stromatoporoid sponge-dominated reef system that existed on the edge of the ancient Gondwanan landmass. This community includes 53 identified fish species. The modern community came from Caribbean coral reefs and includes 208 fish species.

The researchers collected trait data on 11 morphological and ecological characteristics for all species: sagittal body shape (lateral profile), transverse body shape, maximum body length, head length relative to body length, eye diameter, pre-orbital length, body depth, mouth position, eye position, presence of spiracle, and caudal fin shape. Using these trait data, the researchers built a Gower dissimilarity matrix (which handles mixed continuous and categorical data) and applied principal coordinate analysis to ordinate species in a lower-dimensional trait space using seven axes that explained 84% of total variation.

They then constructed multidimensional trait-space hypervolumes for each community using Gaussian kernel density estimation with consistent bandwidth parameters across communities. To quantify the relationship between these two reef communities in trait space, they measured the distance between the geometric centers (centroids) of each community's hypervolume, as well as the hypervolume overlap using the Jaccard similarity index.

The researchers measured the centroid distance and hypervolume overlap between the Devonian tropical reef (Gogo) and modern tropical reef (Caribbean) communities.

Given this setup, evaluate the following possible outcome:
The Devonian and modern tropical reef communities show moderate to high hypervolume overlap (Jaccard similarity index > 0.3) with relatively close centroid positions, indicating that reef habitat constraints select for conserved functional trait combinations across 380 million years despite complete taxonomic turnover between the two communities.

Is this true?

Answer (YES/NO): NO